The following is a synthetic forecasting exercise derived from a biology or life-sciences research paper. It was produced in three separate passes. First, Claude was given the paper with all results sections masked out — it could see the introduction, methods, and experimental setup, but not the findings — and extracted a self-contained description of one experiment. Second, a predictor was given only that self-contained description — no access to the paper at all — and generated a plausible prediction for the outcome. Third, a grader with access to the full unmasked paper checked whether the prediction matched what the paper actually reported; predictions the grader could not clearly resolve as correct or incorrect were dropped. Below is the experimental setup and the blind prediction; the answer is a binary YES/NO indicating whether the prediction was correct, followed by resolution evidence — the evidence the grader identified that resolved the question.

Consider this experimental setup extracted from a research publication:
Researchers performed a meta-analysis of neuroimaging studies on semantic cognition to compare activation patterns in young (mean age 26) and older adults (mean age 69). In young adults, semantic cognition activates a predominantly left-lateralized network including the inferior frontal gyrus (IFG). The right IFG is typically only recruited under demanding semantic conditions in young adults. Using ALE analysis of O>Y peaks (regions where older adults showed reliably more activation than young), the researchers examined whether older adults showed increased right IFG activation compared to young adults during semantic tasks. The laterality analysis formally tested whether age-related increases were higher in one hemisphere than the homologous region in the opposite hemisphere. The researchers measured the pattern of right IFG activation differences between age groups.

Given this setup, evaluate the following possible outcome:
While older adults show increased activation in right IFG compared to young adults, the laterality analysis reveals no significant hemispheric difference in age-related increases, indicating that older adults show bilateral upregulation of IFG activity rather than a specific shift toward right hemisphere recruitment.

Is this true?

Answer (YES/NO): NO